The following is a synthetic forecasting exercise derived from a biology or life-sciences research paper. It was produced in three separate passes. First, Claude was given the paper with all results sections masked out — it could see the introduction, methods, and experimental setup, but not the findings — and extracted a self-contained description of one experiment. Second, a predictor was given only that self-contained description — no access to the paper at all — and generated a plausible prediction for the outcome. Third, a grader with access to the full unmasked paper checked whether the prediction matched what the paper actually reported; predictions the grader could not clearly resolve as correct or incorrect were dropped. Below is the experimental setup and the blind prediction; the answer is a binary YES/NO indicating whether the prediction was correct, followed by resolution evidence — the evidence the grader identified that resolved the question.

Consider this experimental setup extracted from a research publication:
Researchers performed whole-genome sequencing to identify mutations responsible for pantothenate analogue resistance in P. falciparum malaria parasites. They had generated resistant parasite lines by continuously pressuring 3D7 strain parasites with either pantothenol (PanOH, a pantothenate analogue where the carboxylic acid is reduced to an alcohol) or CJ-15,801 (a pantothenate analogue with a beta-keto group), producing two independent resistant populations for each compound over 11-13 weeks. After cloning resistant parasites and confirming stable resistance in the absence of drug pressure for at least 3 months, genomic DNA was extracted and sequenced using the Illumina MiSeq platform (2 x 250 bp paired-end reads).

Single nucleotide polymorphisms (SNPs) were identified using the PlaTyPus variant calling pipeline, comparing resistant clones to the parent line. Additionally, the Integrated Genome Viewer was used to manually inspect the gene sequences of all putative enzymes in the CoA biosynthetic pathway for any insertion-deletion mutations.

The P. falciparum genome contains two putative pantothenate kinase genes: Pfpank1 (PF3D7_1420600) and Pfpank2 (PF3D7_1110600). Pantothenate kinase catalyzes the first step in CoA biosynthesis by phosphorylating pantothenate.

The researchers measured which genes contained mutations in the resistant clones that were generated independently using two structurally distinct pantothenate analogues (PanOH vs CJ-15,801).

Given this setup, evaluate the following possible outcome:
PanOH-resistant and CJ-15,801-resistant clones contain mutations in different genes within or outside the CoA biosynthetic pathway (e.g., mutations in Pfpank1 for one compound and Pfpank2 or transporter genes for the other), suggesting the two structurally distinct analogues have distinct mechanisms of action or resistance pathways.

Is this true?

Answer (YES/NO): NO